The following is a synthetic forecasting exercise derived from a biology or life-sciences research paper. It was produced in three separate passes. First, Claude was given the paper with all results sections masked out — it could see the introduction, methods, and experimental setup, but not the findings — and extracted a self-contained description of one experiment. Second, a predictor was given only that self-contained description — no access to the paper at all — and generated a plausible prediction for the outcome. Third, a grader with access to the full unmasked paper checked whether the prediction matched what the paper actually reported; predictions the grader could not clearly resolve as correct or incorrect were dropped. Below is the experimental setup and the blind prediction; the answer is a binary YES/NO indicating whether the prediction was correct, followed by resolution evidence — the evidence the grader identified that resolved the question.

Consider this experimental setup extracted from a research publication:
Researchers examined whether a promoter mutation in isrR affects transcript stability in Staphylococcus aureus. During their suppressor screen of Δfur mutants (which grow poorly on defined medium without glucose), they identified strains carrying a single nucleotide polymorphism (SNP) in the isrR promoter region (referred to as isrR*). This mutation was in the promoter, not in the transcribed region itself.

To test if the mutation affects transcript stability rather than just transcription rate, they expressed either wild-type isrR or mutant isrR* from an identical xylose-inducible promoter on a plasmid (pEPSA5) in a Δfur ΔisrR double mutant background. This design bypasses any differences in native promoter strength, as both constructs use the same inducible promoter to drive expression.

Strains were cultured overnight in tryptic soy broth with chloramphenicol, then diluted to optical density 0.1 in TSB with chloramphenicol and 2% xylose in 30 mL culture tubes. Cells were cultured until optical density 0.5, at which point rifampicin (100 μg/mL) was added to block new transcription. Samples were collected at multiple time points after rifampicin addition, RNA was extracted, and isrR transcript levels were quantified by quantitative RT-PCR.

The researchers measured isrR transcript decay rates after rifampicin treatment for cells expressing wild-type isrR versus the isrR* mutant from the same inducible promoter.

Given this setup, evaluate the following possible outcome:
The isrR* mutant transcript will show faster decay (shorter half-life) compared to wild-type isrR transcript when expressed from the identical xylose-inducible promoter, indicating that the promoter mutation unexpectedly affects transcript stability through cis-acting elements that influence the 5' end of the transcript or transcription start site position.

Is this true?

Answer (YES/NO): NO